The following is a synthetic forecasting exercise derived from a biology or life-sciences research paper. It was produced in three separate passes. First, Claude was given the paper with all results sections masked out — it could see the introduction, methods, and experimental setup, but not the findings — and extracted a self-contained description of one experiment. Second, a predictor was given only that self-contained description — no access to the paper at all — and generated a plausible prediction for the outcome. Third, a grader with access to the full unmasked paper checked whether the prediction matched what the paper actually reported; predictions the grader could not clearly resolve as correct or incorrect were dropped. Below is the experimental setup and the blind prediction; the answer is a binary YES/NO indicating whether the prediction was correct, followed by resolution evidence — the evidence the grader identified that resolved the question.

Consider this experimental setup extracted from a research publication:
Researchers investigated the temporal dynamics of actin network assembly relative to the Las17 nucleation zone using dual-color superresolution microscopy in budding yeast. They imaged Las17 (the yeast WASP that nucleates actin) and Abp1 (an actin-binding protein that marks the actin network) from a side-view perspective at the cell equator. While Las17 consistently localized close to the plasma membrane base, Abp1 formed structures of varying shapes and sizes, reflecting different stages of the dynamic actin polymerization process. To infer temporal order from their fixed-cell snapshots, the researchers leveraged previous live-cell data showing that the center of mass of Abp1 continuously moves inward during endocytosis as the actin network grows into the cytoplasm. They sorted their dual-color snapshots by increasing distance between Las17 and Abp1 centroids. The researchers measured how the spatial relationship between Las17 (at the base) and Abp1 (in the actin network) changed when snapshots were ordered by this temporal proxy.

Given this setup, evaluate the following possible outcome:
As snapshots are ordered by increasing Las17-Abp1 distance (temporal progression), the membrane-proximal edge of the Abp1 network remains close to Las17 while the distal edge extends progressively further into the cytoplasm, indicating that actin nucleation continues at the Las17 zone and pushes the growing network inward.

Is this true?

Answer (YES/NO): YES